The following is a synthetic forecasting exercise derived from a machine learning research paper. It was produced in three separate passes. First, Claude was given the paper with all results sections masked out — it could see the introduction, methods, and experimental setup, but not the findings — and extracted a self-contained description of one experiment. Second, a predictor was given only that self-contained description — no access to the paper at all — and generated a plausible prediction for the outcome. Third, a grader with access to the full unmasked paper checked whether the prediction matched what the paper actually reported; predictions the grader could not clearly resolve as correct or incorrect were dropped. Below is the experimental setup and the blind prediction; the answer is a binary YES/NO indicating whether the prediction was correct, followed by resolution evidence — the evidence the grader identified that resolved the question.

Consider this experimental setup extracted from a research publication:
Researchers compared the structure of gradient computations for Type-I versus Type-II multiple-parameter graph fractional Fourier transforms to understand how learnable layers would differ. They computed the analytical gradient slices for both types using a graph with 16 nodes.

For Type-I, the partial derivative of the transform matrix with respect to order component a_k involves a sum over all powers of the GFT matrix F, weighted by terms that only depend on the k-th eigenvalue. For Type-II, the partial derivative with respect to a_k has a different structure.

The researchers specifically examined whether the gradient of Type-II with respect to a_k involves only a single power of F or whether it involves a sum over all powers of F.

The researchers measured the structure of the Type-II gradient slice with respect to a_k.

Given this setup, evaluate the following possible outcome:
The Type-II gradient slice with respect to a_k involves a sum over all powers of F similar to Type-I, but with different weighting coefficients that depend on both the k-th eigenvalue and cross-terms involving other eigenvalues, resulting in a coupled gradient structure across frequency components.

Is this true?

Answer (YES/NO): NO